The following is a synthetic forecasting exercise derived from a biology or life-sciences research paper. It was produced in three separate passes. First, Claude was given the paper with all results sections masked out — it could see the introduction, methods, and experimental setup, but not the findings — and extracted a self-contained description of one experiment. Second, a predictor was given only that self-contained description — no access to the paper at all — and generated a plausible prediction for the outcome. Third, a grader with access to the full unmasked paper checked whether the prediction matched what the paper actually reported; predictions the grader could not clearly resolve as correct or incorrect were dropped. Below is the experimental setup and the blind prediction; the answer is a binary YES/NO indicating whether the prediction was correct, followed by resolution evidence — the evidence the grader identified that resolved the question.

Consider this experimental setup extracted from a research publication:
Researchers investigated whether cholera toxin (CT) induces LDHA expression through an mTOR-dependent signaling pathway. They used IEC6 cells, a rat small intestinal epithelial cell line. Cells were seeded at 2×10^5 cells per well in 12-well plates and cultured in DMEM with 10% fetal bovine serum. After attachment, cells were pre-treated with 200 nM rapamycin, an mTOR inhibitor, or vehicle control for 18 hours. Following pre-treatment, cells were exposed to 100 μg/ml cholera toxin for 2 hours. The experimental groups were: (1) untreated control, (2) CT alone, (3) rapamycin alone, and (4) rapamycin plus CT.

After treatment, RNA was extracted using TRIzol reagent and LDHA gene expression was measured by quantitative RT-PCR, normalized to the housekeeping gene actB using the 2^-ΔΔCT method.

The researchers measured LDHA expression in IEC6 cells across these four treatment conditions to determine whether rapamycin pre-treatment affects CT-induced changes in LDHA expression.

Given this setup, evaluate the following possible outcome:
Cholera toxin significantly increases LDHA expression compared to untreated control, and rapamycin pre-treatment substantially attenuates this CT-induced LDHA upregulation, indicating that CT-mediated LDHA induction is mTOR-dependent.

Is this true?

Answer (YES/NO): YES